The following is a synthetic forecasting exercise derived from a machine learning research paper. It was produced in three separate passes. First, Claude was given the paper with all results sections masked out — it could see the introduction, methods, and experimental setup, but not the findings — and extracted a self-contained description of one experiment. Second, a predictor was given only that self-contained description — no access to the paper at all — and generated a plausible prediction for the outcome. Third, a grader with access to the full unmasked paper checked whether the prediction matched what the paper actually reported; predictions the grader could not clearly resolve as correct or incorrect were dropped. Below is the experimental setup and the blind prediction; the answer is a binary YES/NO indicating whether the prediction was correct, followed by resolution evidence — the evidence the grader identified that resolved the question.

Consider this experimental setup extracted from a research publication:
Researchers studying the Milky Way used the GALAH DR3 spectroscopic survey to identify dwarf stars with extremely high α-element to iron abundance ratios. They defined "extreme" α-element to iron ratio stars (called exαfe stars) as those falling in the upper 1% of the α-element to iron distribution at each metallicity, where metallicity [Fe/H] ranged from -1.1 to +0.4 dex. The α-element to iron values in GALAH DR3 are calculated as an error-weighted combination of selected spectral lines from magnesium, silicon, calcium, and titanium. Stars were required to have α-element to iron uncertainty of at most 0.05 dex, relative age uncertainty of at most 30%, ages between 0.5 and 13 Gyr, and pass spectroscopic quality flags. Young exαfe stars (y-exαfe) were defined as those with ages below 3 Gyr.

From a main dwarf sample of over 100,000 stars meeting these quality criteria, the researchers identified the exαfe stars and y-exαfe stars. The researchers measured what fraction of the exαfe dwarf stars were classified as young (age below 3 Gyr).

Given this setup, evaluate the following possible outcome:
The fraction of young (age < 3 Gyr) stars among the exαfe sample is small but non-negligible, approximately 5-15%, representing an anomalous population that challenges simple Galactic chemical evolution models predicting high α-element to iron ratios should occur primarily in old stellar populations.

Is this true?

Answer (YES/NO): NO